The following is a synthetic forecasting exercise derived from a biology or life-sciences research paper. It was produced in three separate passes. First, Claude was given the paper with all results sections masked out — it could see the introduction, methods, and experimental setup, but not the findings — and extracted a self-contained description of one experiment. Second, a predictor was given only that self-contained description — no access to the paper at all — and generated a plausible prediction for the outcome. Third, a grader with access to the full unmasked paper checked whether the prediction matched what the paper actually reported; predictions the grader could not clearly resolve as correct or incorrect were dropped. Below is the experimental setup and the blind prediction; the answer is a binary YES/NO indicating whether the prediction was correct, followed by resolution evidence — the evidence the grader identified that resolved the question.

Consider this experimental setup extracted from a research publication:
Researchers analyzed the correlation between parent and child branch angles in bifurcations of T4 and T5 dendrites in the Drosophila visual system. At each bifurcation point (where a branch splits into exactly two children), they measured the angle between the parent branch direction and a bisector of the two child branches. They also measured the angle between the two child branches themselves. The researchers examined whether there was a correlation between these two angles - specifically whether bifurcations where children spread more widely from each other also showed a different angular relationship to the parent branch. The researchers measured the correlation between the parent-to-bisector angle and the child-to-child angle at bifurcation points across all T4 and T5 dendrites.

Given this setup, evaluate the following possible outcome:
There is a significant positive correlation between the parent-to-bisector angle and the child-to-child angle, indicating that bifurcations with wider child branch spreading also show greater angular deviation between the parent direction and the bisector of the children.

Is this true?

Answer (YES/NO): NO